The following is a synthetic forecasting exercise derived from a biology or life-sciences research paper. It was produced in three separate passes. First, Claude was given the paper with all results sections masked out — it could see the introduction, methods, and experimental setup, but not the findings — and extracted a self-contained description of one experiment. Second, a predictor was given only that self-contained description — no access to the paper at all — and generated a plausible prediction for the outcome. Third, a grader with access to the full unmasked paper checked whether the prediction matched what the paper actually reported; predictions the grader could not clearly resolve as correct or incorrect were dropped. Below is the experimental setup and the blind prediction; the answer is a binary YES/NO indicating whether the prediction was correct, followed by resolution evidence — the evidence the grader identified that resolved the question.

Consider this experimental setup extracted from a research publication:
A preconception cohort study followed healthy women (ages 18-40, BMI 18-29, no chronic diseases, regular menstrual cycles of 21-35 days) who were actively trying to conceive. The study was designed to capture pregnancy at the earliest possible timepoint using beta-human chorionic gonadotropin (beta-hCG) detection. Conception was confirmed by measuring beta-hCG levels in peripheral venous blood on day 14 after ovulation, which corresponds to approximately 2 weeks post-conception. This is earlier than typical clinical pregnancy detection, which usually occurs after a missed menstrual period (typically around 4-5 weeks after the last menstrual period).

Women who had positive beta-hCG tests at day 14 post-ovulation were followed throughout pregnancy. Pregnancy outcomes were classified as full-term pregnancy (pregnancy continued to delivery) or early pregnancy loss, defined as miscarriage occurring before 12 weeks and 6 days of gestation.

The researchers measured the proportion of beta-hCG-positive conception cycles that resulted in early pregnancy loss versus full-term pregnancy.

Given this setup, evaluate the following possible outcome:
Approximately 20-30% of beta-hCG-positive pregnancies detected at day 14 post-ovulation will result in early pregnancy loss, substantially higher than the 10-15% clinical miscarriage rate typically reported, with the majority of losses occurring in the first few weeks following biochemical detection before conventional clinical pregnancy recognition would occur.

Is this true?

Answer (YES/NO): NO